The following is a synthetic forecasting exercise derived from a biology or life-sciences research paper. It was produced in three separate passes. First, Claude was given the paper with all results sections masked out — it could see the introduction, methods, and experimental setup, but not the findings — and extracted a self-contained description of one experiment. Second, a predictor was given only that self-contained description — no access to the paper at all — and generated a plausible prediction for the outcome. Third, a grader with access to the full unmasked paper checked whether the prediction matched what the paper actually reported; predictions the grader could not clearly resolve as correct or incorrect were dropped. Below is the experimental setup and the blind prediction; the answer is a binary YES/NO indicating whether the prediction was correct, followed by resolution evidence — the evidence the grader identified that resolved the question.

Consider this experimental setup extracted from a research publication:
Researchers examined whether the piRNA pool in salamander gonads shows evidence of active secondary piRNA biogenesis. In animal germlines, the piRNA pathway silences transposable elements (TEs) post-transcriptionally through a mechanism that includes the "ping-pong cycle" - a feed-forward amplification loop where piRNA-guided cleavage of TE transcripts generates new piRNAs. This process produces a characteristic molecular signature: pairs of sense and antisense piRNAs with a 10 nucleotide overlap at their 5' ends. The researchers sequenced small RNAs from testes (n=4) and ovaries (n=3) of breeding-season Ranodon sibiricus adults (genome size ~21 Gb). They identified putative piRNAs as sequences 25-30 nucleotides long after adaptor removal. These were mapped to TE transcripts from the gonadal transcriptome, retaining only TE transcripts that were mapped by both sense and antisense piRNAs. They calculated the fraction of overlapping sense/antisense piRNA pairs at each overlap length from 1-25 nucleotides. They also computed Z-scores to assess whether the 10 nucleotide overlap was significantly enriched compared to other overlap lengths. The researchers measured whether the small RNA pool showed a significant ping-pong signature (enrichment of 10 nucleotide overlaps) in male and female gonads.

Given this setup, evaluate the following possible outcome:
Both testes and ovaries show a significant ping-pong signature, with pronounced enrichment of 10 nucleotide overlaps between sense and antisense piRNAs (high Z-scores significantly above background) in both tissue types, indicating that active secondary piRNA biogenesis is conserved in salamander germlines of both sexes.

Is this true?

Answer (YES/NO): YES